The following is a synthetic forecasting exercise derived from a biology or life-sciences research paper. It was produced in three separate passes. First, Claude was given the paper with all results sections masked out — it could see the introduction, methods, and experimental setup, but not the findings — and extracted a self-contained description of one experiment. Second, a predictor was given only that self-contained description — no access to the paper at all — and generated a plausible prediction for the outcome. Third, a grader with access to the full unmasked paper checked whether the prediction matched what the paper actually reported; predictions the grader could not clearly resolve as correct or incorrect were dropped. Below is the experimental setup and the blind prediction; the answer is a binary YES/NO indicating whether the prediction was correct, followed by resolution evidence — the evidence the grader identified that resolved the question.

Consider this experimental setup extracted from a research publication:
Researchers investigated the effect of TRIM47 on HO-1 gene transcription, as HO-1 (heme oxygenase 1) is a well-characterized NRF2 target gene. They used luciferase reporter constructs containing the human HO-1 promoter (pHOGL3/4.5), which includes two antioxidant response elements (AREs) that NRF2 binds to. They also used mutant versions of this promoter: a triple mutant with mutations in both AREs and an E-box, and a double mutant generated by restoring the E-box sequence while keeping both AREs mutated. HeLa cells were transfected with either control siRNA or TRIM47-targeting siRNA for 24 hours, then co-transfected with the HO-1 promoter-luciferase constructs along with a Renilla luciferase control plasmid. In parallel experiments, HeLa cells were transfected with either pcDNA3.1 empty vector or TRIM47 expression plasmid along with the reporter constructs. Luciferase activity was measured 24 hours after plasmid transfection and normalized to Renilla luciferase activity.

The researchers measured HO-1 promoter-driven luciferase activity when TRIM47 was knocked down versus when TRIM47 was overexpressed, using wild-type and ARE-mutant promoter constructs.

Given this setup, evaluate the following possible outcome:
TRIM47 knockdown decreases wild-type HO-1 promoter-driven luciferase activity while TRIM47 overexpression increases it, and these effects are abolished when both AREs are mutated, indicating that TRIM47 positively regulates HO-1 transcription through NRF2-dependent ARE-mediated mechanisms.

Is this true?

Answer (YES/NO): YES